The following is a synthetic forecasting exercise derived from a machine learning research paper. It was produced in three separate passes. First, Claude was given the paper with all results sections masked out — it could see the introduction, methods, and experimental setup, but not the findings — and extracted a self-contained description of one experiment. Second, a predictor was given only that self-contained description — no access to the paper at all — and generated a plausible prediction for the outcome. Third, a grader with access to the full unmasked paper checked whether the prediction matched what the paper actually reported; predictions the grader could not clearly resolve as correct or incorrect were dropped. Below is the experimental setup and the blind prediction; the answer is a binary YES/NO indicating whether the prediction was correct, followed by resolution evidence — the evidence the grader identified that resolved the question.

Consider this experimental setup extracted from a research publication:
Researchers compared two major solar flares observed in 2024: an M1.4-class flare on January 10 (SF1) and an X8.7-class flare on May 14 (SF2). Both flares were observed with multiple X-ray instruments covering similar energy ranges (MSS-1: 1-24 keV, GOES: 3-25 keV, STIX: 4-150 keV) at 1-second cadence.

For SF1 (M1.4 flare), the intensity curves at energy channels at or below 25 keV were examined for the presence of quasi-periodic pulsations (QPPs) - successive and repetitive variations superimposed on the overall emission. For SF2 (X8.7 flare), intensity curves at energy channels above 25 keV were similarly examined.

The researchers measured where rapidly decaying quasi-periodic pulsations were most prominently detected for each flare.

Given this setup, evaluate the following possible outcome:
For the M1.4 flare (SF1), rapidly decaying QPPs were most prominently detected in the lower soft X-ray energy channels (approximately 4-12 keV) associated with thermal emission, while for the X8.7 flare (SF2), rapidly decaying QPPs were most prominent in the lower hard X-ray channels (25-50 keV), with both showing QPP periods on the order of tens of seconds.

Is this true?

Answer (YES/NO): NO